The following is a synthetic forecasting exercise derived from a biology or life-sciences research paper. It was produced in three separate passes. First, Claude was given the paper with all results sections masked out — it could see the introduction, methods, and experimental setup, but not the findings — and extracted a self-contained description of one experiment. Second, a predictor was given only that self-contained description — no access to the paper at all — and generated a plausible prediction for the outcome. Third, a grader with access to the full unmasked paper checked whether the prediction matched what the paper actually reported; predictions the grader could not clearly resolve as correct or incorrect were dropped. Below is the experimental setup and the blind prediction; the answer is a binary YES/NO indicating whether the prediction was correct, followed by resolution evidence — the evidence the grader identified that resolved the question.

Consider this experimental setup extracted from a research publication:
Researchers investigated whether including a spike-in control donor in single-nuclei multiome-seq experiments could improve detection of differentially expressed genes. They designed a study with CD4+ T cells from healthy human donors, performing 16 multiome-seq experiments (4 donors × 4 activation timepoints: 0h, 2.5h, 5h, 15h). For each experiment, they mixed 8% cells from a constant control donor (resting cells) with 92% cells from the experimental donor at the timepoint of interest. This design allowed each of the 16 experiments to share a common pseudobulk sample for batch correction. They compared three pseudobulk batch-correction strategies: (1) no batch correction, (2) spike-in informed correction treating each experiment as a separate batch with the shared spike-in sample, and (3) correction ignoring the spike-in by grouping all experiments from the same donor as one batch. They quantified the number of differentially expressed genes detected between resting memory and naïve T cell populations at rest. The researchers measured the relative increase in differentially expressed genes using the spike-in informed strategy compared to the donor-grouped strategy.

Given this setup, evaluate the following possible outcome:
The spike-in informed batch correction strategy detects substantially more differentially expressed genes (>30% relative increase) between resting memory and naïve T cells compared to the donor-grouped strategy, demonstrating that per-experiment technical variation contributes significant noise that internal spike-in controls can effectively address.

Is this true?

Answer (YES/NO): NO